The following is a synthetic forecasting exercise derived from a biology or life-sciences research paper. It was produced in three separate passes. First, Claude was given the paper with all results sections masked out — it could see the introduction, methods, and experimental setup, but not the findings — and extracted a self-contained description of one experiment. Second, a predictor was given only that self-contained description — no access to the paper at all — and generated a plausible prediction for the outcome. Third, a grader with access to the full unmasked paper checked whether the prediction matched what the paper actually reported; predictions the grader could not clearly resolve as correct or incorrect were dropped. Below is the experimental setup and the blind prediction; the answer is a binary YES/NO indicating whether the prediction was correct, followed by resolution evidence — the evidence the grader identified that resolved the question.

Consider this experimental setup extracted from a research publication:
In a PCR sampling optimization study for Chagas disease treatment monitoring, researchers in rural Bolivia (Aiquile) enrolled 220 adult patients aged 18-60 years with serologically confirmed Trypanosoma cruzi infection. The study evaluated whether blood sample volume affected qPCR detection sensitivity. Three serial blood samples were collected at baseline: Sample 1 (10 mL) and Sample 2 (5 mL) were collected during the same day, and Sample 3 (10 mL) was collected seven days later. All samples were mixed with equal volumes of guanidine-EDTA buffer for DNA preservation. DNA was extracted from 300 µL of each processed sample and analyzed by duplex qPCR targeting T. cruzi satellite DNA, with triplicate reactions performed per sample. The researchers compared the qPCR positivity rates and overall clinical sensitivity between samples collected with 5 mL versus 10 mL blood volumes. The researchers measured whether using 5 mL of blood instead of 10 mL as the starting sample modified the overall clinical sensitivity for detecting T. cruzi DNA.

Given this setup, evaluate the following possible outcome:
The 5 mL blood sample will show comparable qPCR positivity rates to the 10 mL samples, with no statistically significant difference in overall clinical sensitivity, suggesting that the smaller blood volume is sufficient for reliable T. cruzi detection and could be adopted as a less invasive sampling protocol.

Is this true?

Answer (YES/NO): YES